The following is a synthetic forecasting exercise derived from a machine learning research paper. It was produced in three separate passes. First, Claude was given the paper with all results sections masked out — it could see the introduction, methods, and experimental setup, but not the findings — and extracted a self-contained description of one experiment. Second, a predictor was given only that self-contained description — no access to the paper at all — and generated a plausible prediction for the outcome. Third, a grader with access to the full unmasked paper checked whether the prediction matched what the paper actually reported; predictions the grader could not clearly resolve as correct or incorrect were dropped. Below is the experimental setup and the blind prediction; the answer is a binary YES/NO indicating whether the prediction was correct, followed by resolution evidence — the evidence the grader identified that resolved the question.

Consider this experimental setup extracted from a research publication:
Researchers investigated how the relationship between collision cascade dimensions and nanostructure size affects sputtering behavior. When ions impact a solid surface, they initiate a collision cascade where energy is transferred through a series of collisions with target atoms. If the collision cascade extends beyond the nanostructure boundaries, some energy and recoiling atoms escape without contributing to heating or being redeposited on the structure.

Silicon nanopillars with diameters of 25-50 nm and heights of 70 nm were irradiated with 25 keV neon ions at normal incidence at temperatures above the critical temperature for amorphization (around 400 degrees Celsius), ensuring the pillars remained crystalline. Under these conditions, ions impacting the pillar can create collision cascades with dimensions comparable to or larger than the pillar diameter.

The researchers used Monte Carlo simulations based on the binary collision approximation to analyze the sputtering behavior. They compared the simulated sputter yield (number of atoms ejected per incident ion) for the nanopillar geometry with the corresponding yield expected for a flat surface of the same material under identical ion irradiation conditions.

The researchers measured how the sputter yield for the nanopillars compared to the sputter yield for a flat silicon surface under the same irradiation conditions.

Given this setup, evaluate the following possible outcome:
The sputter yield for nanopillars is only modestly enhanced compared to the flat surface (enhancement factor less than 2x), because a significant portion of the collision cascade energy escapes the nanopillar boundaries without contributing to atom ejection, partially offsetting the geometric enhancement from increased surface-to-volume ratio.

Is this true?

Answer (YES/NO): NO